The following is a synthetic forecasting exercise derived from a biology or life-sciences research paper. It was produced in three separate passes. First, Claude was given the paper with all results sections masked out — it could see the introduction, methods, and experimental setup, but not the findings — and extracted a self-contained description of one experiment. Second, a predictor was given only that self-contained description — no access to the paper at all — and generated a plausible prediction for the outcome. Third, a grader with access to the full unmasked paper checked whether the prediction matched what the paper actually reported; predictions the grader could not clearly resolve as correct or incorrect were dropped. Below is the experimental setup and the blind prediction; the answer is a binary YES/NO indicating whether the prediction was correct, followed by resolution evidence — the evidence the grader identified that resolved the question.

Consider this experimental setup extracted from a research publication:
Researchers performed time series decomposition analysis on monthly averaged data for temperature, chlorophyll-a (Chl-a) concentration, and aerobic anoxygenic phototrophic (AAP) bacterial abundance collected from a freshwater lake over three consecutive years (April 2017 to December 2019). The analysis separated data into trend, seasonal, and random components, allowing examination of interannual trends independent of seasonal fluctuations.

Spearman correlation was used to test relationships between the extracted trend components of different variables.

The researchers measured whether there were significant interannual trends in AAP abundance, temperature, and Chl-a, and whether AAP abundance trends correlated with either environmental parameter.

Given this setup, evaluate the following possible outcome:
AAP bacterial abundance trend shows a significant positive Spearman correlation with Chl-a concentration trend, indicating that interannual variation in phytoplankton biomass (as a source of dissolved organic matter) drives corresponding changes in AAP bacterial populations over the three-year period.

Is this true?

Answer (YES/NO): NO